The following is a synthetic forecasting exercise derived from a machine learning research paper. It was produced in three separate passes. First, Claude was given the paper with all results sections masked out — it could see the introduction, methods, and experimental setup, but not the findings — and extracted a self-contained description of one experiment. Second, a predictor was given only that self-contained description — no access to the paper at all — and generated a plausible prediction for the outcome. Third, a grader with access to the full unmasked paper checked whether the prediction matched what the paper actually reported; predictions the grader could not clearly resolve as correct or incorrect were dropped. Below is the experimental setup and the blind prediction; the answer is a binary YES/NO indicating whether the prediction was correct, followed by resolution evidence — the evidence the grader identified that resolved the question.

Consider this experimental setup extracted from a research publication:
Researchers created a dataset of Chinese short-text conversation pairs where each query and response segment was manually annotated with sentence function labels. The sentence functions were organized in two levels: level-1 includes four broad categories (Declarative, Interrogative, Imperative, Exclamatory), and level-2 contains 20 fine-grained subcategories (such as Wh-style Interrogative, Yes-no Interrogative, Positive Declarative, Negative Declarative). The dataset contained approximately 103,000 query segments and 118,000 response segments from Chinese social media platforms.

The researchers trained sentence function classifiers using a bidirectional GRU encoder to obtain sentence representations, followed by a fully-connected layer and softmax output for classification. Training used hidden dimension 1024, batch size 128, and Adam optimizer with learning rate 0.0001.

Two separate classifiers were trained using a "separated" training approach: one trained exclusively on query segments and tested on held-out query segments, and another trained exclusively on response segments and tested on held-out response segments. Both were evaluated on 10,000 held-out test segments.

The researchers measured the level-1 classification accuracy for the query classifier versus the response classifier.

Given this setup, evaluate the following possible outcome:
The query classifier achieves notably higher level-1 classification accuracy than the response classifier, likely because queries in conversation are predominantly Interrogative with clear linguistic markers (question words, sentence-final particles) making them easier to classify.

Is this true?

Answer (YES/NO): NO